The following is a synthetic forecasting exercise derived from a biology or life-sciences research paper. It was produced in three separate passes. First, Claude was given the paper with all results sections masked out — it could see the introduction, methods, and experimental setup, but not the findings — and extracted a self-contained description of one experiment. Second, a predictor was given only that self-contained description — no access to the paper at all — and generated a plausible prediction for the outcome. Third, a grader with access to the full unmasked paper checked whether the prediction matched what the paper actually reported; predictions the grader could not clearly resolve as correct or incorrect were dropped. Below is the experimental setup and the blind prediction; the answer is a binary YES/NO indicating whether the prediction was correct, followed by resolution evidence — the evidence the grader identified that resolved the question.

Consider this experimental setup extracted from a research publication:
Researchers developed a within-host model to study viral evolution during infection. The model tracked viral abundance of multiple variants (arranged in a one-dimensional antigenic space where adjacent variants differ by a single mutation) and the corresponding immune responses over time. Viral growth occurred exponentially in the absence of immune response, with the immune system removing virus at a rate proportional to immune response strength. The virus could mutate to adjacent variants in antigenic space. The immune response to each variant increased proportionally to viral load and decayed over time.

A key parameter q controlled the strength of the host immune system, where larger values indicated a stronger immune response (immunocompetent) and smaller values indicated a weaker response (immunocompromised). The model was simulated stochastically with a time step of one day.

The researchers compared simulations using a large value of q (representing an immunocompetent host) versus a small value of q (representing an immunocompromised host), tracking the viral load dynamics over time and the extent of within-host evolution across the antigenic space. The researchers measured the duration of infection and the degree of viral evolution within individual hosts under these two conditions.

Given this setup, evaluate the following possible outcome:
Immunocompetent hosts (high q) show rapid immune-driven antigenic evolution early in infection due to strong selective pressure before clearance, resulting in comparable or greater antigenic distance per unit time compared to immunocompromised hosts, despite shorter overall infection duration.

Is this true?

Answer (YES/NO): NO